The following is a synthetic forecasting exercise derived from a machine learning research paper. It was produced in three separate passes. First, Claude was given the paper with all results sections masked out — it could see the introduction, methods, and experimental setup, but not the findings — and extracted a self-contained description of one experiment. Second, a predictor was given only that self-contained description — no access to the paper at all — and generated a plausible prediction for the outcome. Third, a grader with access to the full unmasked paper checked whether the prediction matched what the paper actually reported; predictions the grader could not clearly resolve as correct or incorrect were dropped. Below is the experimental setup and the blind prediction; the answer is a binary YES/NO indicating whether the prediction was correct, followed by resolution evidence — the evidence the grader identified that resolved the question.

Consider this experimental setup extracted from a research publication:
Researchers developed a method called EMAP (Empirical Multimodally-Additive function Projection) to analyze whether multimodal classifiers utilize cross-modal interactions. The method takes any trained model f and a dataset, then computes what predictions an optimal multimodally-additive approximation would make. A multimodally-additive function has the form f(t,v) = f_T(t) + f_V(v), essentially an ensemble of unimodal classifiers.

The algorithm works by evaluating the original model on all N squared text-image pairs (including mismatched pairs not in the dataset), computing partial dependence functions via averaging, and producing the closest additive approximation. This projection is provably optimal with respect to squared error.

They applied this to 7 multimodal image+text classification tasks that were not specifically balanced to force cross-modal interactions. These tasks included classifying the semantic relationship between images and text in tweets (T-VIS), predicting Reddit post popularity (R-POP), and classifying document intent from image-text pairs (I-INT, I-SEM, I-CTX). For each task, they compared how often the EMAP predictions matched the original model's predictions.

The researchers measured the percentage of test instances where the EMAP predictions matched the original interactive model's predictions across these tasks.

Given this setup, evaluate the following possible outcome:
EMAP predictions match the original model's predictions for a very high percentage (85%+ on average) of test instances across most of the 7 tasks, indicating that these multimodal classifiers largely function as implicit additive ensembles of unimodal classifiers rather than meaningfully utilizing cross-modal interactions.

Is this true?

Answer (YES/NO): YES